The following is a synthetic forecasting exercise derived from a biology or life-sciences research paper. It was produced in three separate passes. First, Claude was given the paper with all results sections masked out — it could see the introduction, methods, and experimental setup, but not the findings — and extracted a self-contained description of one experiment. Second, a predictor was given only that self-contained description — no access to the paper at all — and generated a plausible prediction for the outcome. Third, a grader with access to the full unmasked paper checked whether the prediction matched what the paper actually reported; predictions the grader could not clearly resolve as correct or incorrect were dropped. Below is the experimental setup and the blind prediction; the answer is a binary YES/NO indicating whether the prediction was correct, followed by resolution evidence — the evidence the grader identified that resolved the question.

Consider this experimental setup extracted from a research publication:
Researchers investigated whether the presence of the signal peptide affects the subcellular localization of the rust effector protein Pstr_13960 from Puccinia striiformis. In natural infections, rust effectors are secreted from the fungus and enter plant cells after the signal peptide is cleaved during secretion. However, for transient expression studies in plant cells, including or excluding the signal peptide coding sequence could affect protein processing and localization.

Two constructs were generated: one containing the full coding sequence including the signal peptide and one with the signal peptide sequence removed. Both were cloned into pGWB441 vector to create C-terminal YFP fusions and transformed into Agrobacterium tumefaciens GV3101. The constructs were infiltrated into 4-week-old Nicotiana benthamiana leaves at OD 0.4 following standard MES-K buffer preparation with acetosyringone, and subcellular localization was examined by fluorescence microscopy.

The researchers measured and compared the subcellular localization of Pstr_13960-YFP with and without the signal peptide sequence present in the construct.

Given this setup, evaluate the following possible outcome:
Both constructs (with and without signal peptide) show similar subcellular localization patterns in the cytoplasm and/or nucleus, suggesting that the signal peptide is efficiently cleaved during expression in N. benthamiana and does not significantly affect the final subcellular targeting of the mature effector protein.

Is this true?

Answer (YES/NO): NO